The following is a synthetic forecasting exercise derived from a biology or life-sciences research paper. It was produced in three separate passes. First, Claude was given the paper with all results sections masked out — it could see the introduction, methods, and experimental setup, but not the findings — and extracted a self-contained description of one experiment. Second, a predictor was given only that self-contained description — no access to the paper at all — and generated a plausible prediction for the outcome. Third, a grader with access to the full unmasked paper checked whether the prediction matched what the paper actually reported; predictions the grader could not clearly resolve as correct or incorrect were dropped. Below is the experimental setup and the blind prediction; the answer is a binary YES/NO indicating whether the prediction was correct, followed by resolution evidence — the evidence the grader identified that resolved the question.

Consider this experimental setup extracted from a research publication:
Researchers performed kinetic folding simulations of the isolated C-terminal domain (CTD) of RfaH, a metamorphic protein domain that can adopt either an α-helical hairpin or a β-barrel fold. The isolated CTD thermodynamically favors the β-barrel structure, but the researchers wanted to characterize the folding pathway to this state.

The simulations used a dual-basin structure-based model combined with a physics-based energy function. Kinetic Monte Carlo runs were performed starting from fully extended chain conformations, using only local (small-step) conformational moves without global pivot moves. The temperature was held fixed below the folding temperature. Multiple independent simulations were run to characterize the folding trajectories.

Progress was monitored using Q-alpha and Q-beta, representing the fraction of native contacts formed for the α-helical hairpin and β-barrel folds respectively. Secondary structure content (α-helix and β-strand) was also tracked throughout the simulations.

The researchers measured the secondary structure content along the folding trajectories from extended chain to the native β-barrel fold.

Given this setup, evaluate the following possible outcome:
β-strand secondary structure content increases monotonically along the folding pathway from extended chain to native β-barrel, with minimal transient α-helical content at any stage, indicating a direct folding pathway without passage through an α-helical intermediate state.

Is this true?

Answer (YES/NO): NO